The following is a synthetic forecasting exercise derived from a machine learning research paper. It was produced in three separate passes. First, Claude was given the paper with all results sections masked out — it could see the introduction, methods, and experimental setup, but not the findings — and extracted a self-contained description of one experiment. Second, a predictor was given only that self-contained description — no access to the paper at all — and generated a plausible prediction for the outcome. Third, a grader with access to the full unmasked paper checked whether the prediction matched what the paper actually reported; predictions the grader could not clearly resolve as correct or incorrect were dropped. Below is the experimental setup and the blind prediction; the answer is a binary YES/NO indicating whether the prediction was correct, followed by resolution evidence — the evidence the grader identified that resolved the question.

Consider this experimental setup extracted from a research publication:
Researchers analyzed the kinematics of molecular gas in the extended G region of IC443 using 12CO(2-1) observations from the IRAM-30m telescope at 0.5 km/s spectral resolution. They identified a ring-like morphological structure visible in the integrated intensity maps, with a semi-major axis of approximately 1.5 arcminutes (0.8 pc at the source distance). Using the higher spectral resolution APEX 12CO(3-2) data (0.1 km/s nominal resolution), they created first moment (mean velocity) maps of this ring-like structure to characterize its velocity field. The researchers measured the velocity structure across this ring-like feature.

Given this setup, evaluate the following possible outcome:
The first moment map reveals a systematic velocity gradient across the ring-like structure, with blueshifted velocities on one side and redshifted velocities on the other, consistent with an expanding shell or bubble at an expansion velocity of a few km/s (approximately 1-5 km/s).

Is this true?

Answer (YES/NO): NO